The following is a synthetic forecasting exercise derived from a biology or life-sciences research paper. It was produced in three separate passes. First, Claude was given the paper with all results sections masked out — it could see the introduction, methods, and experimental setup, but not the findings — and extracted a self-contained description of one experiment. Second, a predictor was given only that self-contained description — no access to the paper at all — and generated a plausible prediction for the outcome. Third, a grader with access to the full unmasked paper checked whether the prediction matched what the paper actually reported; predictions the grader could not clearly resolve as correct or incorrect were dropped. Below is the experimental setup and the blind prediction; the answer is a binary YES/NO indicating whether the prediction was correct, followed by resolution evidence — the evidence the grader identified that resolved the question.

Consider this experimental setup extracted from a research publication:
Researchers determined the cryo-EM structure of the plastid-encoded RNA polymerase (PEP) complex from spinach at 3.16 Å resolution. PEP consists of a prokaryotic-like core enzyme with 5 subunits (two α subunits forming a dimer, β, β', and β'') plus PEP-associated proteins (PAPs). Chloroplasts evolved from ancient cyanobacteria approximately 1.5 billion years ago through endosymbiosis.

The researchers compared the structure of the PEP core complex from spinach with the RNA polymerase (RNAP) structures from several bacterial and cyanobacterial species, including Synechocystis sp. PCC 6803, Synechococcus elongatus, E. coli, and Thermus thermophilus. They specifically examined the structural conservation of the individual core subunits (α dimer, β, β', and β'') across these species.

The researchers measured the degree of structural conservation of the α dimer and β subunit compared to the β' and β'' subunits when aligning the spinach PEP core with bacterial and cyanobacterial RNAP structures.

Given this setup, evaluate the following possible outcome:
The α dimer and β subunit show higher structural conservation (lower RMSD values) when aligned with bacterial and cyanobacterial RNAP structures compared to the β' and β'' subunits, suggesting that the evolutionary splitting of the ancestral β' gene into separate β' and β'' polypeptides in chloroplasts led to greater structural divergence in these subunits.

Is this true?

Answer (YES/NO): YES